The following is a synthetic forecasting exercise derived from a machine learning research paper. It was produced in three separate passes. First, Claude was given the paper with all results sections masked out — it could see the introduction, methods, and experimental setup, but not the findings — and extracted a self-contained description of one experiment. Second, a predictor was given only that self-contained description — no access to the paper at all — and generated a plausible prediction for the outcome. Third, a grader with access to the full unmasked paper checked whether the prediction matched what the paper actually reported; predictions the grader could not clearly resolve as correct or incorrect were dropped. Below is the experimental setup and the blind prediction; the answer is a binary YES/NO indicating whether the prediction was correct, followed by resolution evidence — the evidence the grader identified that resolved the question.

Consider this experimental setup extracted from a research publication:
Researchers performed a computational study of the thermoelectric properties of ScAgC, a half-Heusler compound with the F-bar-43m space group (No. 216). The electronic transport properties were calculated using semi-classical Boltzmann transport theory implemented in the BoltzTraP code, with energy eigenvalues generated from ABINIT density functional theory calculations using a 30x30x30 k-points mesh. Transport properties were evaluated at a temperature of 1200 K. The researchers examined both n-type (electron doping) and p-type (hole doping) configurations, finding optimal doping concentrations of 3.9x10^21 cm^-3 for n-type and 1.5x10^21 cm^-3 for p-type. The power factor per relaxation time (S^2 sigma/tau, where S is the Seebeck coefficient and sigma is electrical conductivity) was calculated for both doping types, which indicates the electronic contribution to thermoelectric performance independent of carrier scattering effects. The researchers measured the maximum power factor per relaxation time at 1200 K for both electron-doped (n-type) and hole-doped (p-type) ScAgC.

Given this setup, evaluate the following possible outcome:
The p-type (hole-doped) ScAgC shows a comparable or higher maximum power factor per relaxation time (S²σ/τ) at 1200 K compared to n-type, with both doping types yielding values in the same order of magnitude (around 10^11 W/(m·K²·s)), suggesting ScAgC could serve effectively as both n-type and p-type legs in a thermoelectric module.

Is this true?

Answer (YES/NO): NO